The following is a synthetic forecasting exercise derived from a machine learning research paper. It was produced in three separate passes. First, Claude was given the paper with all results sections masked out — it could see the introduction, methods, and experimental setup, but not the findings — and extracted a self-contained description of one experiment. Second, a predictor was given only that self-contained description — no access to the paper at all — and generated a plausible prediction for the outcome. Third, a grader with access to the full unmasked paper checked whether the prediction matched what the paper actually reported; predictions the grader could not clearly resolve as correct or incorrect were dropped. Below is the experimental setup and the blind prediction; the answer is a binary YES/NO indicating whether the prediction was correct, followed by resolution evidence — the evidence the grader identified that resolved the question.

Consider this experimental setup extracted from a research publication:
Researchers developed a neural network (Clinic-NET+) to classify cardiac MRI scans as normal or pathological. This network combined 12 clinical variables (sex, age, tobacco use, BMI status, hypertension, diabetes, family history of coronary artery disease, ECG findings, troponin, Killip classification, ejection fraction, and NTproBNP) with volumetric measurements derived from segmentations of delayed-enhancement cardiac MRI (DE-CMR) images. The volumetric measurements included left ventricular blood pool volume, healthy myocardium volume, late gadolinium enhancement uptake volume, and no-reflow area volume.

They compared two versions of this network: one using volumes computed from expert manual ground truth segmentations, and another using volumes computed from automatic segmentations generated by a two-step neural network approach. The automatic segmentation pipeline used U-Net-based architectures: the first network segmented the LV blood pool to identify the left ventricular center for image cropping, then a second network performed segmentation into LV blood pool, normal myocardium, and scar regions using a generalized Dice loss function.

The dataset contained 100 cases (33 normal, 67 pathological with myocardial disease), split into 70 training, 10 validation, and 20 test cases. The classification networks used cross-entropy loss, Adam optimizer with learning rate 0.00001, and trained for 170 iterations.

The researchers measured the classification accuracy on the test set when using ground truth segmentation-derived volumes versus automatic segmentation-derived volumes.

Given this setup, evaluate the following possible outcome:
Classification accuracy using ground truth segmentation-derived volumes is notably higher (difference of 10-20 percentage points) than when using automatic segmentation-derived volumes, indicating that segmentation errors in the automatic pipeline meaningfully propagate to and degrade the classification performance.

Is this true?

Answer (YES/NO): NO